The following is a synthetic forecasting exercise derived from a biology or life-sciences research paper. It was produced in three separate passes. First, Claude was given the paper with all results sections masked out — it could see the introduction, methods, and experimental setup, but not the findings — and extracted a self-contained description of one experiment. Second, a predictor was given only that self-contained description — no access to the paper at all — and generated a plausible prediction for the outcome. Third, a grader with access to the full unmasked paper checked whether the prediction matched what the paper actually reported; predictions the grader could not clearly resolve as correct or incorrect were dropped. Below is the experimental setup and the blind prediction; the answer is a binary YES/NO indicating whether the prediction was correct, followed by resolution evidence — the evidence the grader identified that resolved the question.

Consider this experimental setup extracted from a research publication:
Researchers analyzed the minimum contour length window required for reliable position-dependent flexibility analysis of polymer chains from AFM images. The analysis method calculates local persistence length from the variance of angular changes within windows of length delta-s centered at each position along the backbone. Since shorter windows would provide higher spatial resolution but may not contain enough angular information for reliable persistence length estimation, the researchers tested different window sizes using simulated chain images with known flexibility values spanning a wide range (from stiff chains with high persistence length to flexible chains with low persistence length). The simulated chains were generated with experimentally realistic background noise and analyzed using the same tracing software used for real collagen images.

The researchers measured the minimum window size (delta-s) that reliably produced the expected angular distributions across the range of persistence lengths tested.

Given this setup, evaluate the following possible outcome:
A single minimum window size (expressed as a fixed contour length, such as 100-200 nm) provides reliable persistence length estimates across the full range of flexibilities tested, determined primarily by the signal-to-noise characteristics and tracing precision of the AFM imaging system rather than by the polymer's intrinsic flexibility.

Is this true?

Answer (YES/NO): NO